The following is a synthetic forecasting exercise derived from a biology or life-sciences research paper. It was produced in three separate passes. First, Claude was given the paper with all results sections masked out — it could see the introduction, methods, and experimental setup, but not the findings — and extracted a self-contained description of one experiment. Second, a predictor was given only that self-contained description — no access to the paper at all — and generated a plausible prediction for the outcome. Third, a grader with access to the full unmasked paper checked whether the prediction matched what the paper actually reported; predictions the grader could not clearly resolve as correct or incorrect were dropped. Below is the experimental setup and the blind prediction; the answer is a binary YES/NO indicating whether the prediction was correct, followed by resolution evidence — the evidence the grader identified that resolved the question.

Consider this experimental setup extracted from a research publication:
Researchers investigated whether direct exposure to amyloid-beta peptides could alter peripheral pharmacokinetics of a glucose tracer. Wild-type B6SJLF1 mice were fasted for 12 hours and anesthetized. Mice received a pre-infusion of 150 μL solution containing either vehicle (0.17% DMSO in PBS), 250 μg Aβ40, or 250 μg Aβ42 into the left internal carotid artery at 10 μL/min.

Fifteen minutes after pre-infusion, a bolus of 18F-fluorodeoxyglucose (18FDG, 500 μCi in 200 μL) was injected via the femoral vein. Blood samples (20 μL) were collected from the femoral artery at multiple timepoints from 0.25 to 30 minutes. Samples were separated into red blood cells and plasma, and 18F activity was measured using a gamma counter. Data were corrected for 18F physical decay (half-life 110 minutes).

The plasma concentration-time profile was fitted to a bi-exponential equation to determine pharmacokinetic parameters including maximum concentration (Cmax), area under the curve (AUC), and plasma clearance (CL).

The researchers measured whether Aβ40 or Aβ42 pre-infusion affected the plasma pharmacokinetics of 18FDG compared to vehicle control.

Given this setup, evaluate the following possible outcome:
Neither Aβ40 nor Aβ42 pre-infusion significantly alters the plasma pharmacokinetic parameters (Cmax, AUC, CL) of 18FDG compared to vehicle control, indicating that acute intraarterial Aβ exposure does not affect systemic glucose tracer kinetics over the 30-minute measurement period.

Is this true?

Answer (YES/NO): YES